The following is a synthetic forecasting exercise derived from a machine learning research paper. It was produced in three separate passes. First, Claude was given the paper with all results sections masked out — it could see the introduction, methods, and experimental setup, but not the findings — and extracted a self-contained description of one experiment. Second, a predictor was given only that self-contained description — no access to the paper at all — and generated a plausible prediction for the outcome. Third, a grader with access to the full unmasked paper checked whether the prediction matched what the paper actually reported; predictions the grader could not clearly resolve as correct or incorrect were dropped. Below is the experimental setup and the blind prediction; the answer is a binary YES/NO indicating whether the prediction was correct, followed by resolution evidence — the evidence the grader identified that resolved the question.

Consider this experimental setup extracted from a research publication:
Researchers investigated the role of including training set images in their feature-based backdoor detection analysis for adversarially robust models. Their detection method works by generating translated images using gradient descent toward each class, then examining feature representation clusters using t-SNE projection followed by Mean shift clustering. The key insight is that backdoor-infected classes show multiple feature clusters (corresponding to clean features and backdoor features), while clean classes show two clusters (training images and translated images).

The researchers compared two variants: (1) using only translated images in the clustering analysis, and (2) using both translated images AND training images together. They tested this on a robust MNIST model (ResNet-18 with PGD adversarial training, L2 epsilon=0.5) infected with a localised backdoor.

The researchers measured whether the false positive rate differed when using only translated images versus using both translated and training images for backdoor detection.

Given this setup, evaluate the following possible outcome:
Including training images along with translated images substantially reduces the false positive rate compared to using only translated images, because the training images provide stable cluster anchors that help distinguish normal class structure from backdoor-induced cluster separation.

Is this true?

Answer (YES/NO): YES